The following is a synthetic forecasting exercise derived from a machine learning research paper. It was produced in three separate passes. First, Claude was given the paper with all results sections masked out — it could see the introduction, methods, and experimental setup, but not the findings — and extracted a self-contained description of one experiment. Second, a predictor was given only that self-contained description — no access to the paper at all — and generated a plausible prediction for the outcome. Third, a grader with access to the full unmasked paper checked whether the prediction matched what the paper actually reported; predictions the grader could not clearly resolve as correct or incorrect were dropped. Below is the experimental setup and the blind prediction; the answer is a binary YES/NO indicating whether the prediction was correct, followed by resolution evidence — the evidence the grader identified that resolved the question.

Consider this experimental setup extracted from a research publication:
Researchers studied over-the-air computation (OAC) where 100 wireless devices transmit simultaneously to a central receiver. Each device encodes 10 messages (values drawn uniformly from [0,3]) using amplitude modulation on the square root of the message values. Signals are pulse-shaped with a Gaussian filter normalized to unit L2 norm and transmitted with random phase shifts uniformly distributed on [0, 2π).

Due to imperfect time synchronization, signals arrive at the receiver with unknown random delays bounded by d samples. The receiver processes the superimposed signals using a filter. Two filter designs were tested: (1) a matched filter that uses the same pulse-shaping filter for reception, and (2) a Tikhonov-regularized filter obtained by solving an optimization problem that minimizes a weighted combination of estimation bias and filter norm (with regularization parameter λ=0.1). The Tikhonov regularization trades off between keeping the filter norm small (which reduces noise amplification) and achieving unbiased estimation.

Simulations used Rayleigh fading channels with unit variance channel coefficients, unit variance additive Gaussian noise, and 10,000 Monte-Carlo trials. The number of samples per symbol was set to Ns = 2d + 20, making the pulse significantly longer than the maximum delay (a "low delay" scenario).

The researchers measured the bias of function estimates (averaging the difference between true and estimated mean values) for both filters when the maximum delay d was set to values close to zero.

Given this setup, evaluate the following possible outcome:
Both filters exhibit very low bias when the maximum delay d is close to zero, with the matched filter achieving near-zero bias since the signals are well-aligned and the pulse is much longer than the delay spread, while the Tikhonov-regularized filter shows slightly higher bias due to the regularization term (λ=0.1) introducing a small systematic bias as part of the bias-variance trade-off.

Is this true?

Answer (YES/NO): YES